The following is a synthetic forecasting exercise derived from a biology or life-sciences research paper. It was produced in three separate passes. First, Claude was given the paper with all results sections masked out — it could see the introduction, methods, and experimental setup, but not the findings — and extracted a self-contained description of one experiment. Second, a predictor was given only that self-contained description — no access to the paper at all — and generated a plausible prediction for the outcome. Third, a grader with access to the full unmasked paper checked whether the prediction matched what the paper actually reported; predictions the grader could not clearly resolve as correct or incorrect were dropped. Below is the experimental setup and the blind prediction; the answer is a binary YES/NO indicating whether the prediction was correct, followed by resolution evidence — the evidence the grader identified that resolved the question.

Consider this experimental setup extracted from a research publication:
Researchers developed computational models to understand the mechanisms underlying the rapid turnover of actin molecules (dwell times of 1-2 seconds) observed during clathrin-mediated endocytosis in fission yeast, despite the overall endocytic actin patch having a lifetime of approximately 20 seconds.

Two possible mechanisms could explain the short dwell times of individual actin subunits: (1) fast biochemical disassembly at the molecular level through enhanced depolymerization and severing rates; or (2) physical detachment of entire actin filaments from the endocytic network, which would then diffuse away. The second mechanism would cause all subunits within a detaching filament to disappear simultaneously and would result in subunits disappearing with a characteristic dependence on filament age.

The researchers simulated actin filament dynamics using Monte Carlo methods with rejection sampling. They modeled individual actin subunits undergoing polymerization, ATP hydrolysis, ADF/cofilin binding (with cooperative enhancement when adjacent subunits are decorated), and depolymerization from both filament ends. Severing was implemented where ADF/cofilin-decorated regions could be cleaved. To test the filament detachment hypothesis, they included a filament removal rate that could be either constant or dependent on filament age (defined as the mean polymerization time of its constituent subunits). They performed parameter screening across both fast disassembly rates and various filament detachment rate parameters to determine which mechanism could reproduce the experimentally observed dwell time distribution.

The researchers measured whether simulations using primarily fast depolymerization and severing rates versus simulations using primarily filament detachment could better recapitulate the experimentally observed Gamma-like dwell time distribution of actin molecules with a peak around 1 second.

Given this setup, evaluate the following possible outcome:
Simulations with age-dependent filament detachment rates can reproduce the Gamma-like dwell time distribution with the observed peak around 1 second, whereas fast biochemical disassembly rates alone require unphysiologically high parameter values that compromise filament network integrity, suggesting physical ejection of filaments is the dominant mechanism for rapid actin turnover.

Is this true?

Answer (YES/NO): NO